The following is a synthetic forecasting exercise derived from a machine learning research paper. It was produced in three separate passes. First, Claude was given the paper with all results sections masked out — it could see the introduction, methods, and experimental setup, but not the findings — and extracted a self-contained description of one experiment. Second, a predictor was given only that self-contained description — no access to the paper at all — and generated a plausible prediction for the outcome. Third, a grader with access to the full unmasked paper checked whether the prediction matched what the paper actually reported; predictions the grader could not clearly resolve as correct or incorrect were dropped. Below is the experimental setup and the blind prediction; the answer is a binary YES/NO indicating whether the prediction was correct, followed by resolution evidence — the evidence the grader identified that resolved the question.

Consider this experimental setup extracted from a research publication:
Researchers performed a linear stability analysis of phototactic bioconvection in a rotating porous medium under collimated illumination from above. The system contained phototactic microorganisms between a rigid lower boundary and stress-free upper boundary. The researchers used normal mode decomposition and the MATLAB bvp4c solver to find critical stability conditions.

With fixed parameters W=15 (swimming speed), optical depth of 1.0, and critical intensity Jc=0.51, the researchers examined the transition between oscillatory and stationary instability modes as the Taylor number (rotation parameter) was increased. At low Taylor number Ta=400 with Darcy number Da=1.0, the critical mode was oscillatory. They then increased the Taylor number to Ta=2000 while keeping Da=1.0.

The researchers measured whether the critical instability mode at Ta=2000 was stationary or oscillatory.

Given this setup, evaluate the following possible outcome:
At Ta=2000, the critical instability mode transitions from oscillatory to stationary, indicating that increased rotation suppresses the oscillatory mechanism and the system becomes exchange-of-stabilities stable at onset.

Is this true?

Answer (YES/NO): YES